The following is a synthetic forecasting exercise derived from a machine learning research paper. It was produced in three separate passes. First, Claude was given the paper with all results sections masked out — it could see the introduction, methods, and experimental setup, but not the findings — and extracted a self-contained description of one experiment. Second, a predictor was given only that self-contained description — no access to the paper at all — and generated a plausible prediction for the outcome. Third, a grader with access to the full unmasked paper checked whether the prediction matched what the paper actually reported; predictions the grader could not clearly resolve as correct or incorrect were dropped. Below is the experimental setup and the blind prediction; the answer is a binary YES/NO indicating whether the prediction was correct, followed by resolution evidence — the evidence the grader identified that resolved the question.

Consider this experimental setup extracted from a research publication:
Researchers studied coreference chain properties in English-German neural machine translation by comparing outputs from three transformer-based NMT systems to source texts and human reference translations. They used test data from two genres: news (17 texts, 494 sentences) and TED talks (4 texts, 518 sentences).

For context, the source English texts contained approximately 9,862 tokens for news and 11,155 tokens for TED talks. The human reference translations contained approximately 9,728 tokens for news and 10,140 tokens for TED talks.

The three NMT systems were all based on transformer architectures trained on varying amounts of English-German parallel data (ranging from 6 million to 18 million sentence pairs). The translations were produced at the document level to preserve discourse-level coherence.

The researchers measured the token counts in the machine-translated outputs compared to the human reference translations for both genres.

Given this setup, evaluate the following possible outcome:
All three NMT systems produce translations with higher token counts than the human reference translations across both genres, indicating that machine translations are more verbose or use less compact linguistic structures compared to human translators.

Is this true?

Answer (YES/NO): NO